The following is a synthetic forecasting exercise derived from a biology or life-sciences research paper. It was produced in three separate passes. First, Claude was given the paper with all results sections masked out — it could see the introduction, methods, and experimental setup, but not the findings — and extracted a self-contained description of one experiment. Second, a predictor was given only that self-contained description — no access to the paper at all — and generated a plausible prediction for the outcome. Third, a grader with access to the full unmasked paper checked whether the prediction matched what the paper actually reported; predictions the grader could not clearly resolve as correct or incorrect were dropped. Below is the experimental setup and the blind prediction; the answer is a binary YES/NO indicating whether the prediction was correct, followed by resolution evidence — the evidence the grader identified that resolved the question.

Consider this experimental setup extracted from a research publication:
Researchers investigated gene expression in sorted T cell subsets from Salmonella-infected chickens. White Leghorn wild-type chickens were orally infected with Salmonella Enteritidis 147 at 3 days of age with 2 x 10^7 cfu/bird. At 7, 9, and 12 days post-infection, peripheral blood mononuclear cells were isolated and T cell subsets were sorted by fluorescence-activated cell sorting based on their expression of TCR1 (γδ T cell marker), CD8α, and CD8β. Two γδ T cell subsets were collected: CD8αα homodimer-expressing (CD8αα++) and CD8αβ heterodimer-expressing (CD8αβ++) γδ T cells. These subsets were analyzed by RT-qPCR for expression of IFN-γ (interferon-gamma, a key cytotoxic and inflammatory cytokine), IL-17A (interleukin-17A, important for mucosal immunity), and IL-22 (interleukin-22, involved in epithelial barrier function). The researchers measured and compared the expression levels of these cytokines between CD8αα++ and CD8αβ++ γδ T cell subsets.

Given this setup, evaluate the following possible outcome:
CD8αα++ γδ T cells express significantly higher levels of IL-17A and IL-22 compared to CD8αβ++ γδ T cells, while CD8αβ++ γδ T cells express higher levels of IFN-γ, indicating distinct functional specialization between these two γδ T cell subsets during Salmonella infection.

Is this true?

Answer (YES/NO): NO